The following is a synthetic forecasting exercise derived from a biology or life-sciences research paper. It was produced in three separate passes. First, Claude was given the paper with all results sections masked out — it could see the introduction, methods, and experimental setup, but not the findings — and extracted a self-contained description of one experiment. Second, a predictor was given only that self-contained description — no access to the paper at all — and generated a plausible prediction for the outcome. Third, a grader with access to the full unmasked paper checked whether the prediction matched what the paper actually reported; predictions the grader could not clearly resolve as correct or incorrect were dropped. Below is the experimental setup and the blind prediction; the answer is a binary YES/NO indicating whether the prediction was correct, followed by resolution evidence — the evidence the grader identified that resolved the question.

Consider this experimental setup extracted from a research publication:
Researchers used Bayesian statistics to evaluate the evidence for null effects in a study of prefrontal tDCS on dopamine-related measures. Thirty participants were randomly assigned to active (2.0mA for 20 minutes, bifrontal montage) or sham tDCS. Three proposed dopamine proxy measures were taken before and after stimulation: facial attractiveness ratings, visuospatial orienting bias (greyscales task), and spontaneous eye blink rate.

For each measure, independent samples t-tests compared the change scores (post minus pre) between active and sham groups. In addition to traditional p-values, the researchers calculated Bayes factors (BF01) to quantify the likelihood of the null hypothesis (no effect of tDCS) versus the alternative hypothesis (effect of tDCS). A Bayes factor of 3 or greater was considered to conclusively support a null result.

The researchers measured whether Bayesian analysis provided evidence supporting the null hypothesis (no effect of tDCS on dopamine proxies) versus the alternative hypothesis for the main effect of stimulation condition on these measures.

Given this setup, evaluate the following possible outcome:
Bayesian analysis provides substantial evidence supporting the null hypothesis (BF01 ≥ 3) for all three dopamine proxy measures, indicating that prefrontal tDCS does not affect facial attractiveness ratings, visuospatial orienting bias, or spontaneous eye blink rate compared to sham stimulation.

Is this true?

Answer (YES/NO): NO